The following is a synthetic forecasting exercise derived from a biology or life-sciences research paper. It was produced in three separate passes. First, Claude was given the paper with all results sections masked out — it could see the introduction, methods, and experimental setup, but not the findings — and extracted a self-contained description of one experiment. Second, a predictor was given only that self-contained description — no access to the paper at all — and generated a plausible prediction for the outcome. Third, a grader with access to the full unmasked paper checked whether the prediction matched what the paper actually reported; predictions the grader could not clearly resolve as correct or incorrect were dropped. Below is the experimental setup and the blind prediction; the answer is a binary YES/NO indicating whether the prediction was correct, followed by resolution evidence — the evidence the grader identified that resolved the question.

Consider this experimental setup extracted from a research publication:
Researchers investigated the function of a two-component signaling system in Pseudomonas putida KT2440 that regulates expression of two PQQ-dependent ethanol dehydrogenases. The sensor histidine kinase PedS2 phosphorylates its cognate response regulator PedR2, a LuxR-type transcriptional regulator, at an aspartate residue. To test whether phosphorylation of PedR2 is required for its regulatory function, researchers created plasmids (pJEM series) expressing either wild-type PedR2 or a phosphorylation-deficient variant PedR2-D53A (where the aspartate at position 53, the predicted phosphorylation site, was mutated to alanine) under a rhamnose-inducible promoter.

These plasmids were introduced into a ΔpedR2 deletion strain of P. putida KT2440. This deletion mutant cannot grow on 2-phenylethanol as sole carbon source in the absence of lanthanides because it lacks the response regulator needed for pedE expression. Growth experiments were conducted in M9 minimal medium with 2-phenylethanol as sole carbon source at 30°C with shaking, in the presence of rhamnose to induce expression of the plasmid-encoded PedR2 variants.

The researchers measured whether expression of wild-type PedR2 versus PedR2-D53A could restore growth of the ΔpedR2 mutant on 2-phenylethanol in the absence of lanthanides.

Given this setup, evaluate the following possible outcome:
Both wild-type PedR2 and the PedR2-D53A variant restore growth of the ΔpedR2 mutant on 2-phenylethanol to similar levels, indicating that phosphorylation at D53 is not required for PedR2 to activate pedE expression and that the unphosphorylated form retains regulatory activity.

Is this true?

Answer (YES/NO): NO